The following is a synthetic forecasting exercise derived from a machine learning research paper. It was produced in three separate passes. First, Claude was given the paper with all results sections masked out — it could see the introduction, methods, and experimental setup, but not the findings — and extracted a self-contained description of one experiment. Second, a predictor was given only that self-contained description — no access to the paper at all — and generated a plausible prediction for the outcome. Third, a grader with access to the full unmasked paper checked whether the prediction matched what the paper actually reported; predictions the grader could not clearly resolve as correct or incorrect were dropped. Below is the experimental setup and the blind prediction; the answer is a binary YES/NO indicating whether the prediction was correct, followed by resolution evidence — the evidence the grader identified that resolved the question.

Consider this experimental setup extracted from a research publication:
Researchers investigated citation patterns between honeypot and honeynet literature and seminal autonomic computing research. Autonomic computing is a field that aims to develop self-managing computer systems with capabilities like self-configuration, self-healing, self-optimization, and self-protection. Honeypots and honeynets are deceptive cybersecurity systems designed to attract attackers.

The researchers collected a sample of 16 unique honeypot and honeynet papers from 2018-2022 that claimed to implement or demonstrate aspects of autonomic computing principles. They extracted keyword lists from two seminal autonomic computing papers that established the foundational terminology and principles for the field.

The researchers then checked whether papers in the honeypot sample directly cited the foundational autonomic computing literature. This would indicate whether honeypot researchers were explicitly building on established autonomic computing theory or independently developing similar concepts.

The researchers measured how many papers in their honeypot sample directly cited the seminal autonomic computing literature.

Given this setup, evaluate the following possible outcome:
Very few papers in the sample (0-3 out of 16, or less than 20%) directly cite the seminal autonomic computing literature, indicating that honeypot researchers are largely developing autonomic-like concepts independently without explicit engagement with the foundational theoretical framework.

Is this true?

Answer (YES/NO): YES